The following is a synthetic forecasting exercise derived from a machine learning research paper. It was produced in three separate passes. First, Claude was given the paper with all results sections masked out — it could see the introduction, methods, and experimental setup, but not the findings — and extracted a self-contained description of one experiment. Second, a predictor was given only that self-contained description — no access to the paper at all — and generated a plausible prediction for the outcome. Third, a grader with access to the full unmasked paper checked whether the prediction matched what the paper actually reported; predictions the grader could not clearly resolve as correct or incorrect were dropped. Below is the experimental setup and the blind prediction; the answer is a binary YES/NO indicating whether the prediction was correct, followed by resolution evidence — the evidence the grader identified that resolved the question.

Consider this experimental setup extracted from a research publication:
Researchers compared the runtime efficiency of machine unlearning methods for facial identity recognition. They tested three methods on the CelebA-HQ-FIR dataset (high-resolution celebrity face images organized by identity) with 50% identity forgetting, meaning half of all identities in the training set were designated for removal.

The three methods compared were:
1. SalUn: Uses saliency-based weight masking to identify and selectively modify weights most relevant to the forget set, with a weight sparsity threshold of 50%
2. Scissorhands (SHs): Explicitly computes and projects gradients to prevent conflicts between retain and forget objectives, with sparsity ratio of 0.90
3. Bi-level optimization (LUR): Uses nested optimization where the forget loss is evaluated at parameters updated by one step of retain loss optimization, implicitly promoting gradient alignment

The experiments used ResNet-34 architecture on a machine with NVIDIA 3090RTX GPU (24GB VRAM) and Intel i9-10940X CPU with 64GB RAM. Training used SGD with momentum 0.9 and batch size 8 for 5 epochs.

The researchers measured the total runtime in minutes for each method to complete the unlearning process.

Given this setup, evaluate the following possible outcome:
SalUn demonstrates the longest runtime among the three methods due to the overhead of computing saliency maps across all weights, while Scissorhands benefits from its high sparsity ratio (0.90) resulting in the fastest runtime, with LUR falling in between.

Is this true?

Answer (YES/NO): NO